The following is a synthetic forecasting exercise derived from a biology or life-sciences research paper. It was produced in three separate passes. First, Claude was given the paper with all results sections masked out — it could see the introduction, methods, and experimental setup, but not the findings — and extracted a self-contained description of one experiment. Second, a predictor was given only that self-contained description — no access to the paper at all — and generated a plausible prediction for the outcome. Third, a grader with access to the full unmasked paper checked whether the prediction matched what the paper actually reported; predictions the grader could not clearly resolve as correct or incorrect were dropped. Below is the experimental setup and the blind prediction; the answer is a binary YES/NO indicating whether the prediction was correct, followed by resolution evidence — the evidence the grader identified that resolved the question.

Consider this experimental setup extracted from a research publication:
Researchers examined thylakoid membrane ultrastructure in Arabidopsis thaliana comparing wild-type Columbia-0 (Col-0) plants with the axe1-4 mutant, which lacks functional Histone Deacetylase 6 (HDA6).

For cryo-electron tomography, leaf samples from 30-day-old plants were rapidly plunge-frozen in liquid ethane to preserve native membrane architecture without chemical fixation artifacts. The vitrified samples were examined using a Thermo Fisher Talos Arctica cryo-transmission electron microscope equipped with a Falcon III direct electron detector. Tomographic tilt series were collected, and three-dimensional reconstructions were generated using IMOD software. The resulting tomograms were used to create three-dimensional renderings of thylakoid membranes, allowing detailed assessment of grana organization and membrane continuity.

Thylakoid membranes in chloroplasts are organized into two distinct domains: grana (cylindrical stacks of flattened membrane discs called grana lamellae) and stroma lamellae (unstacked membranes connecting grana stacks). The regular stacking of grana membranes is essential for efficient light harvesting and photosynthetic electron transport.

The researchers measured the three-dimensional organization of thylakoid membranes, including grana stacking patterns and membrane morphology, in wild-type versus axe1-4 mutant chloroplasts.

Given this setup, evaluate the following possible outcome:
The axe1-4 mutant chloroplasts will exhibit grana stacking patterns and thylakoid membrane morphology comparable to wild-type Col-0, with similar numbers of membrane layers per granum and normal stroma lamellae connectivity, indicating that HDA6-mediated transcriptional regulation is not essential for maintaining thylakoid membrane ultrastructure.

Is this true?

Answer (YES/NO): NO